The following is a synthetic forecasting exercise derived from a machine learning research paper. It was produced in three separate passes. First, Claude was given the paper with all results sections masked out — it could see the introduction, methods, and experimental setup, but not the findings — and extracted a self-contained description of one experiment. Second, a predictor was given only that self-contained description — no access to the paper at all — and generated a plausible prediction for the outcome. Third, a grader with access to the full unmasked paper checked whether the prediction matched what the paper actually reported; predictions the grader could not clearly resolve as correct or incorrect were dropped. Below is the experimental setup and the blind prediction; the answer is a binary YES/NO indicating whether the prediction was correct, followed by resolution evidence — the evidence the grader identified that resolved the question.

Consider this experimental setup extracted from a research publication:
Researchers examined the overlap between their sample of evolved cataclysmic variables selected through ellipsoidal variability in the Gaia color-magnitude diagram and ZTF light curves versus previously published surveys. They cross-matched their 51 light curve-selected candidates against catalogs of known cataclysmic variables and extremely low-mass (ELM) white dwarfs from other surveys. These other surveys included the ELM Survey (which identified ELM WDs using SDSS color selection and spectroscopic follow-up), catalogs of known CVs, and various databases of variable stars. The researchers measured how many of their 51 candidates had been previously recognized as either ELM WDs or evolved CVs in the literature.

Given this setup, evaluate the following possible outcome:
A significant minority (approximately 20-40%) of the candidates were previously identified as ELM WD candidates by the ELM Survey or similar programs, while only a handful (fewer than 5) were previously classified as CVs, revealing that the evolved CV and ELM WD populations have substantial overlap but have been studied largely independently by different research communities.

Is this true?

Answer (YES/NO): NO